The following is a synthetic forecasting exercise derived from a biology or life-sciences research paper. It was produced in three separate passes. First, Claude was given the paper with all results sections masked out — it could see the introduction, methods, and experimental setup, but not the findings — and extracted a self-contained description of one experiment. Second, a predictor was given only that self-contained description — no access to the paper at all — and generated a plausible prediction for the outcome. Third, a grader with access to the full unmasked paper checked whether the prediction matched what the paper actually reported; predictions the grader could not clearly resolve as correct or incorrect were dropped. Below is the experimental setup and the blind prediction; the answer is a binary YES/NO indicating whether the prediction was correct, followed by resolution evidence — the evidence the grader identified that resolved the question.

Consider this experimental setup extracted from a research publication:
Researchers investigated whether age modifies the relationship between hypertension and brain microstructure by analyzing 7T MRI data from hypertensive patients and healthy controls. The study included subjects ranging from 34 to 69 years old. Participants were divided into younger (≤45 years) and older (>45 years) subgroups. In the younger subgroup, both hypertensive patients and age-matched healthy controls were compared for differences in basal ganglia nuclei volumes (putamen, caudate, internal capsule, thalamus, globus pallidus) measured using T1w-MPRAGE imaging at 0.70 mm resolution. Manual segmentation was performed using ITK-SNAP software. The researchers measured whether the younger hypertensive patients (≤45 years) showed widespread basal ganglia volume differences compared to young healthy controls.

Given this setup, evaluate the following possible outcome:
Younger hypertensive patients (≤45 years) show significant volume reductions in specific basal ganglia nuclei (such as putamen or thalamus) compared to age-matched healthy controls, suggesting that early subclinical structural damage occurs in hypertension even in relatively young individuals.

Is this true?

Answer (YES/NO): YES